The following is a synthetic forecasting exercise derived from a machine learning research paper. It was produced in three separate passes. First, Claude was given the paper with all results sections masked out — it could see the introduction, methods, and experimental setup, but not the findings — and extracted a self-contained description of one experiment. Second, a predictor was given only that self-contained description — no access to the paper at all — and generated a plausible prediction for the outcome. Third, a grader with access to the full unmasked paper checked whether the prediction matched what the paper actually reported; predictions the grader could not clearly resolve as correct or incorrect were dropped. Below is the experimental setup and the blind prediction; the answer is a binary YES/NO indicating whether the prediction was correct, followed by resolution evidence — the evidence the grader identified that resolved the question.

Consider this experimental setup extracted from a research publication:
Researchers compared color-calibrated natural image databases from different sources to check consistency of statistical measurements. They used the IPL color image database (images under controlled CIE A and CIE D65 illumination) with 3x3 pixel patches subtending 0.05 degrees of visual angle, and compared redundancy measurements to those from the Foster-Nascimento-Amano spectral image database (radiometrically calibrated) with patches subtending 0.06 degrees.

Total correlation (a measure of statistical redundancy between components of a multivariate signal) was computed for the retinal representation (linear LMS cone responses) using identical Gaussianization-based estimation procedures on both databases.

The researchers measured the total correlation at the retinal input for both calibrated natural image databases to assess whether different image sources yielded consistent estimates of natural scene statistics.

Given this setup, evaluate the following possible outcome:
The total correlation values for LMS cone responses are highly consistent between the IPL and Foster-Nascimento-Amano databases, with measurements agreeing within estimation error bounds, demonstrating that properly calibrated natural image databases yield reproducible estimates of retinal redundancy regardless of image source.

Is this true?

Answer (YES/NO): NO